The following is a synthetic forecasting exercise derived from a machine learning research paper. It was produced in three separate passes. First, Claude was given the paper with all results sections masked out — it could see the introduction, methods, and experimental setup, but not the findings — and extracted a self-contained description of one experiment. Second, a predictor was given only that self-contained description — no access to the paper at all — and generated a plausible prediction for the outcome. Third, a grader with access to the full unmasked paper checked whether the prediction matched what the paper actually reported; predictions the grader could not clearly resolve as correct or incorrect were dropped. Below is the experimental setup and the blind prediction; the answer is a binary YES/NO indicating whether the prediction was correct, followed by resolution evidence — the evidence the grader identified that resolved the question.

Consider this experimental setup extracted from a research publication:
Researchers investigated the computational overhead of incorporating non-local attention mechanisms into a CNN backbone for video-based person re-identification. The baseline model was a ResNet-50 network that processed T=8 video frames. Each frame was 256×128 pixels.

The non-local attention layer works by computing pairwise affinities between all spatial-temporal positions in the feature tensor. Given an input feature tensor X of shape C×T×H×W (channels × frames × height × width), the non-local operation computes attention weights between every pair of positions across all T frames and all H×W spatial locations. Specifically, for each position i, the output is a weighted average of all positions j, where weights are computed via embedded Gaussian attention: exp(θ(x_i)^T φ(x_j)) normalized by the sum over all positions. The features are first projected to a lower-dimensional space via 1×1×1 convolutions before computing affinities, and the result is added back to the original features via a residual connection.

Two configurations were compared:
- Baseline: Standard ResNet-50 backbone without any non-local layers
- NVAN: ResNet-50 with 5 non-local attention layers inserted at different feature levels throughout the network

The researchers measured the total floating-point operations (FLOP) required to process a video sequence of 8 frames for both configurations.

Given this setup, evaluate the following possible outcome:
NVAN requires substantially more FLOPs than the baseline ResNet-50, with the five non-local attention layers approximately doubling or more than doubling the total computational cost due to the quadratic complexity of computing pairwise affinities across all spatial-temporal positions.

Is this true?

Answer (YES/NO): YES